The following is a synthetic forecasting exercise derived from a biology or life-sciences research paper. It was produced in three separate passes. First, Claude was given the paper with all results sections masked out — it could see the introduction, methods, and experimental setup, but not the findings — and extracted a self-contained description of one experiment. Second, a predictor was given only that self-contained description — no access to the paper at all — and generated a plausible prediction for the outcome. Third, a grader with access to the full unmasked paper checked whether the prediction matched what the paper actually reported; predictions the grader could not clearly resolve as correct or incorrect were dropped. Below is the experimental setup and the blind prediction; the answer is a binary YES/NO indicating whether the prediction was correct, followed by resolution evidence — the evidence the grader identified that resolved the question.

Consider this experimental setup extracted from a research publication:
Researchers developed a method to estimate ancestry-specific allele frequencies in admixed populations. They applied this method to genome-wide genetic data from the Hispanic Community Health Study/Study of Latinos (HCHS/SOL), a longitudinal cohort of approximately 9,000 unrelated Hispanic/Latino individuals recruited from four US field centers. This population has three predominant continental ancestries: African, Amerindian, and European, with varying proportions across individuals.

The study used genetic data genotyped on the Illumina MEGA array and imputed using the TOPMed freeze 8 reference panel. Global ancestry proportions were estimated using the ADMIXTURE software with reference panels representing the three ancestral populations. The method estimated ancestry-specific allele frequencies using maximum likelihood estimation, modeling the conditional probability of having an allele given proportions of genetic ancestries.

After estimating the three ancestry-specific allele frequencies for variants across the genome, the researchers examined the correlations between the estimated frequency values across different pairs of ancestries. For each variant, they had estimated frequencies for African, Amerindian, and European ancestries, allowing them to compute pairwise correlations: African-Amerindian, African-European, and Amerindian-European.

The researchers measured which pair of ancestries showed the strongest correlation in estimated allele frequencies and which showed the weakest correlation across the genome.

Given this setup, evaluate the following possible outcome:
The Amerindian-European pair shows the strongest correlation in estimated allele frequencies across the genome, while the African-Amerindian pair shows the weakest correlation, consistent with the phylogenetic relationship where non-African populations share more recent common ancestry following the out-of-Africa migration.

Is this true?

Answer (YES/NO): YES